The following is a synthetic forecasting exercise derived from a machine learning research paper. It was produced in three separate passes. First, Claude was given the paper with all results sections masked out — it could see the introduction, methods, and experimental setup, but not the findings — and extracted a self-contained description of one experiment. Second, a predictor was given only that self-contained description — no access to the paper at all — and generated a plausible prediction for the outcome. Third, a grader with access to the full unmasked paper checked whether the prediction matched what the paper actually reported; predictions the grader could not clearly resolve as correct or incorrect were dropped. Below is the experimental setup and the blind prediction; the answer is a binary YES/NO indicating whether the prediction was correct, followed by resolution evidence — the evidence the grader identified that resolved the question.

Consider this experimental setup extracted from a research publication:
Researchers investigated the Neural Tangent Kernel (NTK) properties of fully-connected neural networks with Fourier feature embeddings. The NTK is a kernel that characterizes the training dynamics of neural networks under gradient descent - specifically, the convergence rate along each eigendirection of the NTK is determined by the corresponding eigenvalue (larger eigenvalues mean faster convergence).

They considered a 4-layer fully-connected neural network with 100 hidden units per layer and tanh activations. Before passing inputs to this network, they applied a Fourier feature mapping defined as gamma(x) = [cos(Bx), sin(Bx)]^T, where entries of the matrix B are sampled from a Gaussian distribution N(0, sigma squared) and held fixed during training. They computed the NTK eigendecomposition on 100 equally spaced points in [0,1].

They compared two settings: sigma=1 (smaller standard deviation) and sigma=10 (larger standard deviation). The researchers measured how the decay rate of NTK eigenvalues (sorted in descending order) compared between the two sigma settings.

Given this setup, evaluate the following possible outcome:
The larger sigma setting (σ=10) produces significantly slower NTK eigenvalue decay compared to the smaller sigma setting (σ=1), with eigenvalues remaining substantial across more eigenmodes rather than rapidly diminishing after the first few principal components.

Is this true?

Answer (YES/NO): YES